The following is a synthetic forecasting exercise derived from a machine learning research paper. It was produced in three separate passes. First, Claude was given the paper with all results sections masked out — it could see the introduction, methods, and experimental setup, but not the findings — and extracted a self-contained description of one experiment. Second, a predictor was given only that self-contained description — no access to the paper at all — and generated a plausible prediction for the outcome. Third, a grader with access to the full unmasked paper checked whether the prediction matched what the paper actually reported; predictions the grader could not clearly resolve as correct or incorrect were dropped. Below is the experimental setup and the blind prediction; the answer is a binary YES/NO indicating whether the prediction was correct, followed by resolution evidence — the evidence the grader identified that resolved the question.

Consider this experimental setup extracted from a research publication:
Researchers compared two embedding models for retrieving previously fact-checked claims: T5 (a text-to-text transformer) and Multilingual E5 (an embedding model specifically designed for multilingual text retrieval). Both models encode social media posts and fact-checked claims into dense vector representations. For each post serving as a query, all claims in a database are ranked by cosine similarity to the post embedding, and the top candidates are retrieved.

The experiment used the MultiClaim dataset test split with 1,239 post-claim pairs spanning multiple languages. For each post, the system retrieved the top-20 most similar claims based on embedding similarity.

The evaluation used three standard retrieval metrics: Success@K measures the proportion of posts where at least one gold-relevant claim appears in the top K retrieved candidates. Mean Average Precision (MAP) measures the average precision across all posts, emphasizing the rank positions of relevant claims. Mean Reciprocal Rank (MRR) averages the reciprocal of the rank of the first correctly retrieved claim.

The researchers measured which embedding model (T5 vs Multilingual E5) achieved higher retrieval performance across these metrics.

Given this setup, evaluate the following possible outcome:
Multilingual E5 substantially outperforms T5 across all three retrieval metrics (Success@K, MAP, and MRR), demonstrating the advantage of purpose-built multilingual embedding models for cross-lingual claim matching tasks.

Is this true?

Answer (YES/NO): NO